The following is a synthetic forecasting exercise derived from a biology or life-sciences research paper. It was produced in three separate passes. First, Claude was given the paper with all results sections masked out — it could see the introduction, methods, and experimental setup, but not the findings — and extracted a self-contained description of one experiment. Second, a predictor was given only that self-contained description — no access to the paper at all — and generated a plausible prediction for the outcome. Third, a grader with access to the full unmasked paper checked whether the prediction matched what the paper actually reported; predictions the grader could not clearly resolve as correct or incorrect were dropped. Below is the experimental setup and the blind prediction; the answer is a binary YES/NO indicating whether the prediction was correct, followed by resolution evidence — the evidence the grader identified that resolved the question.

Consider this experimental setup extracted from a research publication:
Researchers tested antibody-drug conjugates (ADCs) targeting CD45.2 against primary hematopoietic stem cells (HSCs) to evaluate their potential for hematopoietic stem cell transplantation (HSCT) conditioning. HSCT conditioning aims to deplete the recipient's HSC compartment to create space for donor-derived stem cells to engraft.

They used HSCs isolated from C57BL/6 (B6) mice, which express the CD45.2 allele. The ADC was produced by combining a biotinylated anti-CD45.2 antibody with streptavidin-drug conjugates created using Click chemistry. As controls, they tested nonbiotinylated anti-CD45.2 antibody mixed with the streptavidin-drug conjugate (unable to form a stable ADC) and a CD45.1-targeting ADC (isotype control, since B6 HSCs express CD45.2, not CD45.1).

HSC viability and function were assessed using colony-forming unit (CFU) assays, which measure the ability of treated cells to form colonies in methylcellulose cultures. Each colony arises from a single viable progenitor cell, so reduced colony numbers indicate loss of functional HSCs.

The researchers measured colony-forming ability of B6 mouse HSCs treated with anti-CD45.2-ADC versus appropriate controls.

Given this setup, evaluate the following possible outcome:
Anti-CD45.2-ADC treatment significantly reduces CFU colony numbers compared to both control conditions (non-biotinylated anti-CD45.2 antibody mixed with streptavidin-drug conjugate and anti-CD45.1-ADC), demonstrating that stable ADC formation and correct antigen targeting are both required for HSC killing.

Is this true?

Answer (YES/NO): YES